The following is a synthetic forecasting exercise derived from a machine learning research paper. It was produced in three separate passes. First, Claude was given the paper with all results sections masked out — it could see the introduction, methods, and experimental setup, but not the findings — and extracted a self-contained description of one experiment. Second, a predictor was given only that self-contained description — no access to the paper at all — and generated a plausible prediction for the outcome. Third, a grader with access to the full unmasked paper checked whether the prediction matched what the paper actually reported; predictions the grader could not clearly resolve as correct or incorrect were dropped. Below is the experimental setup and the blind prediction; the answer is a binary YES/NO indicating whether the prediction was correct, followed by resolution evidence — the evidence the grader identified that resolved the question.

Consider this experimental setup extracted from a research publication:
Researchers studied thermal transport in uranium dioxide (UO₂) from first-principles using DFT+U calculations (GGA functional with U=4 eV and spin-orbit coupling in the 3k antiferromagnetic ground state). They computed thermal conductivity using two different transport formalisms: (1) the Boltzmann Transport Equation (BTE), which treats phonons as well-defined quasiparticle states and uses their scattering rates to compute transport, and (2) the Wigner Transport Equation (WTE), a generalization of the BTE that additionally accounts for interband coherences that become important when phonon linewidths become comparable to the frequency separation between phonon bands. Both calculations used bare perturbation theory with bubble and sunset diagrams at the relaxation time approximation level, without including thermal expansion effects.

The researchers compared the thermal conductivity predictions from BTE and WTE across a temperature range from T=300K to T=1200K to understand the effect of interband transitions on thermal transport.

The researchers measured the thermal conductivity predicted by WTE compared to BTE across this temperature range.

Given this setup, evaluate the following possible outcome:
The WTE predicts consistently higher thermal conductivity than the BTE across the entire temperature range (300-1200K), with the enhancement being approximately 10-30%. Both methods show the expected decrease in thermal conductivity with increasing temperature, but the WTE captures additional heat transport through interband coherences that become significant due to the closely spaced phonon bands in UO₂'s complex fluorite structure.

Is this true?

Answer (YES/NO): NO